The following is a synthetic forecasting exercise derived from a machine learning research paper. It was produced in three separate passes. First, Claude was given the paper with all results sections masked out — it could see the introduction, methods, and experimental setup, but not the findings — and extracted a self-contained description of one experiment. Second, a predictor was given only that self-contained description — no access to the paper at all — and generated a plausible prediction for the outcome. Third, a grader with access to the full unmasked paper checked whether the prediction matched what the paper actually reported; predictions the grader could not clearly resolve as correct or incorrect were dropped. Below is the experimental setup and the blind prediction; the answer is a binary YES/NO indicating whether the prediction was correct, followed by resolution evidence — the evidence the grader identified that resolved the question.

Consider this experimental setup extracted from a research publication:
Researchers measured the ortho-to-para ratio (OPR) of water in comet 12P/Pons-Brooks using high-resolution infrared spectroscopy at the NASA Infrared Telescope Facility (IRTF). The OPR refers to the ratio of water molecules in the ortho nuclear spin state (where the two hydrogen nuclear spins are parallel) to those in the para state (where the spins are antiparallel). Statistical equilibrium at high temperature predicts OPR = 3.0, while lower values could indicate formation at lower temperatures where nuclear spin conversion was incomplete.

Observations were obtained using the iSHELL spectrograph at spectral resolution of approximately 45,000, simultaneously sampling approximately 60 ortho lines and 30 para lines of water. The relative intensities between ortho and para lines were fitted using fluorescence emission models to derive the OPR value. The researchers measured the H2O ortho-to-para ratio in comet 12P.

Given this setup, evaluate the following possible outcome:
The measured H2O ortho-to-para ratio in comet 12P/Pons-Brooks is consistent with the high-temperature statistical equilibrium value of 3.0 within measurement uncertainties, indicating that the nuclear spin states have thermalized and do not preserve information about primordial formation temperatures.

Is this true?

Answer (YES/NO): YES